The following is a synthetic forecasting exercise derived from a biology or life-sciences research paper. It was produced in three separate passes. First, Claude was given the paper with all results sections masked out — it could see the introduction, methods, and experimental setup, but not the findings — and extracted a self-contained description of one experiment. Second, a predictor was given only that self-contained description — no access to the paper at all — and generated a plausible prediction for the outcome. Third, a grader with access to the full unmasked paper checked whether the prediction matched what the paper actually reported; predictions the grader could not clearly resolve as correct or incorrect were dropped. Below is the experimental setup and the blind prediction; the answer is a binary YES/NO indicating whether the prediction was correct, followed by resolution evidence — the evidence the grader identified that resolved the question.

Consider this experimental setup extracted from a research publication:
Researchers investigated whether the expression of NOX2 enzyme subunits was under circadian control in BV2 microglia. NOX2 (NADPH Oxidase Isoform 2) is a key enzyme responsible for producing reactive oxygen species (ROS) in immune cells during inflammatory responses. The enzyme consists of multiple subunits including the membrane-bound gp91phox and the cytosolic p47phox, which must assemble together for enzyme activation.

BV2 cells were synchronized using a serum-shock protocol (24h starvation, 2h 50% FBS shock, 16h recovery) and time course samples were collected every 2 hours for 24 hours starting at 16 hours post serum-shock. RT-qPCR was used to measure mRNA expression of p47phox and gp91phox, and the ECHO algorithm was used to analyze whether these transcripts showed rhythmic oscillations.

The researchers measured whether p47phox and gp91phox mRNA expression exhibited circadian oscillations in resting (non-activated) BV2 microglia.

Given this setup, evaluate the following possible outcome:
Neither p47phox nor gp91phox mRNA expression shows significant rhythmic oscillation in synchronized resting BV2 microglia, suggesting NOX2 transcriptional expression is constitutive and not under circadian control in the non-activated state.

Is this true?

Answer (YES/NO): NO